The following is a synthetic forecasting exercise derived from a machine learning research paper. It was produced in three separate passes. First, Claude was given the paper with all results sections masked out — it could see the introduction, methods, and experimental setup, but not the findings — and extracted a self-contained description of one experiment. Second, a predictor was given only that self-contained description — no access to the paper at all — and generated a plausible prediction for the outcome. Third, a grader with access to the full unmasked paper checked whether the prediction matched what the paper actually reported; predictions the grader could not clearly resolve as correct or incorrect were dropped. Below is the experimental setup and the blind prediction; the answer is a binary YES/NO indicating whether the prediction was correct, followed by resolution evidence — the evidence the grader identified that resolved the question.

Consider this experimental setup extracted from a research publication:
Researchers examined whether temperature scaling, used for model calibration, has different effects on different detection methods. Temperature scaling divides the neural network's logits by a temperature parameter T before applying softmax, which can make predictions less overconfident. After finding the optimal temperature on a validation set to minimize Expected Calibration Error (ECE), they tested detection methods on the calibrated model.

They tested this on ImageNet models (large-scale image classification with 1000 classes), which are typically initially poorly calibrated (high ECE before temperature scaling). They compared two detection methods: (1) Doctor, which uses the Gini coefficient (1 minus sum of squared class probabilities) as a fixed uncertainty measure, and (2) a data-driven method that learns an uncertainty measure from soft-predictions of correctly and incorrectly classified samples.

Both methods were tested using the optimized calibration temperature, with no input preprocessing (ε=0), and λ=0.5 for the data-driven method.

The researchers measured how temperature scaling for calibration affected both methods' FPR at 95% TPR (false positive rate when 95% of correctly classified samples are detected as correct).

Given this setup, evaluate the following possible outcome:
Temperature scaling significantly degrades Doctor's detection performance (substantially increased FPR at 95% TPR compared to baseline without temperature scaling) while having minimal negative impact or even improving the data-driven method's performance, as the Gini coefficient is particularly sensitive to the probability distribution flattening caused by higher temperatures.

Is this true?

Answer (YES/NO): NO